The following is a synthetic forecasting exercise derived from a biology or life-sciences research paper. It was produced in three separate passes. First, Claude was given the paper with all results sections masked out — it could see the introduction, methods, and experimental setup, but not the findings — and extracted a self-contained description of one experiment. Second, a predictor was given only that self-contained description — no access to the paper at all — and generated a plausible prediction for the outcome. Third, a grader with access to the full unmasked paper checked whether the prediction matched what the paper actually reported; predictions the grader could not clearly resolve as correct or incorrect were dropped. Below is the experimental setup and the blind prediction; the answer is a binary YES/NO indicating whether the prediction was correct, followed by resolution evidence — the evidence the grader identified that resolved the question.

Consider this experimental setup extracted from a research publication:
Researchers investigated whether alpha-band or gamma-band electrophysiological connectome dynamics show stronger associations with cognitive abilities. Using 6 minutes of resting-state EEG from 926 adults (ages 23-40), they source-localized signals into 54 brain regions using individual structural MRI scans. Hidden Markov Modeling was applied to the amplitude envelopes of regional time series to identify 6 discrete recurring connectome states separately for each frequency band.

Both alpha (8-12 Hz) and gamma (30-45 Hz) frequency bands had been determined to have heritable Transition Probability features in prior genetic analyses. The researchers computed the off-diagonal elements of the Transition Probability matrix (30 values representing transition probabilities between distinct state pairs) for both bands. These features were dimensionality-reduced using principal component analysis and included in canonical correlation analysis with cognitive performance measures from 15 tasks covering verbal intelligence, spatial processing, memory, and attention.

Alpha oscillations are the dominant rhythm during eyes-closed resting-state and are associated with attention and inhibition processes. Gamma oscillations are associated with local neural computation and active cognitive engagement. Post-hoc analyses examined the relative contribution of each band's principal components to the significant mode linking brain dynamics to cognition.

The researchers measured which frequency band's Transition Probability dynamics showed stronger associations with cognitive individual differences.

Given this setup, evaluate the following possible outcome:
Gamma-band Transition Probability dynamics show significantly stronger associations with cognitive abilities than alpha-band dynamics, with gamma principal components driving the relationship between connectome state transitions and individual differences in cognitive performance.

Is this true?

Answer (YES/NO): NO